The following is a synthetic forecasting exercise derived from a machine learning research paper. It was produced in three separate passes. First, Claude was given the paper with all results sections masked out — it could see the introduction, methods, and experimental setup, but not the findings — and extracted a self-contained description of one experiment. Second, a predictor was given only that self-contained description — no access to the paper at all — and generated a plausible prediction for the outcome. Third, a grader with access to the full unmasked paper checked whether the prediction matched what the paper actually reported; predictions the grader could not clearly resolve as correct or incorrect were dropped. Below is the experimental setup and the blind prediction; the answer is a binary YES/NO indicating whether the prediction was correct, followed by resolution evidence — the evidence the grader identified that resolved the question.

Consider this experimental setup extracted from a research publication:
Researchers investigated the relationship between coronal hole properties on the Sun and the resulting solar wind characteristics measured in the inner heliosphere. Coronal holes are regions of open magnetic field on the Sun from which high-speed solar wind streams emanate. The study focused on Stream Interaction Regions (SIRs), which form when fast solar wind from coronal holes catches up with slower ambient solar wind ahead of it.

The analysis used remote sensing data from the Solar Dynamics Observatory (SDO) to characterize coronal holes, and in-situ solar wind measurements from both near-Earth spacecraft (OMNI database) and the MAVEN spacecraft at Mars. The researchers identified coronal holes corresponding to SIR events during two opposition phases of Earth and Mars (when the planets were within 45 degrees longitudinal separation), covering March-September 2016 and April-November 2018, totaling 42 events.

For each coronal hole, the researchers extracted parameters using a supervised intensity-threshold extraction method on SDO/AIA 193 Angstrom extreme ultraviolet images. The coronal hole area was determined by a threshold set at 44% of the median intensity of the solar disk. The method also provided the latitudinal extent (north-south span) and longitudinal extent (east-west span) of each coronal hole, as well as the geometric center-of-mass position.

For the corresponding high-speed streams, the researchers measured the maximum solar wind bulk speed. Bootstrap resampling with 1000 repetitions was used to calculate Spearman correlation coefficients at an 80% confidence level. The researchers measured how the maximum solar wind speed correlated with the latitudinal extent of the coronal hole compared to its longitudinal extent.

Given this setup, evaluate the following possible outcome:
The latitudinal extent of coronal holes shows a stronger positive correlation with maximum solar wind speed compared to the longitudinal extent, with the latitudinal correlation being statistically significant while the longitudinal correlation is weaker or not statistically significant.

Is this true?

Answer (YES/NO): YES